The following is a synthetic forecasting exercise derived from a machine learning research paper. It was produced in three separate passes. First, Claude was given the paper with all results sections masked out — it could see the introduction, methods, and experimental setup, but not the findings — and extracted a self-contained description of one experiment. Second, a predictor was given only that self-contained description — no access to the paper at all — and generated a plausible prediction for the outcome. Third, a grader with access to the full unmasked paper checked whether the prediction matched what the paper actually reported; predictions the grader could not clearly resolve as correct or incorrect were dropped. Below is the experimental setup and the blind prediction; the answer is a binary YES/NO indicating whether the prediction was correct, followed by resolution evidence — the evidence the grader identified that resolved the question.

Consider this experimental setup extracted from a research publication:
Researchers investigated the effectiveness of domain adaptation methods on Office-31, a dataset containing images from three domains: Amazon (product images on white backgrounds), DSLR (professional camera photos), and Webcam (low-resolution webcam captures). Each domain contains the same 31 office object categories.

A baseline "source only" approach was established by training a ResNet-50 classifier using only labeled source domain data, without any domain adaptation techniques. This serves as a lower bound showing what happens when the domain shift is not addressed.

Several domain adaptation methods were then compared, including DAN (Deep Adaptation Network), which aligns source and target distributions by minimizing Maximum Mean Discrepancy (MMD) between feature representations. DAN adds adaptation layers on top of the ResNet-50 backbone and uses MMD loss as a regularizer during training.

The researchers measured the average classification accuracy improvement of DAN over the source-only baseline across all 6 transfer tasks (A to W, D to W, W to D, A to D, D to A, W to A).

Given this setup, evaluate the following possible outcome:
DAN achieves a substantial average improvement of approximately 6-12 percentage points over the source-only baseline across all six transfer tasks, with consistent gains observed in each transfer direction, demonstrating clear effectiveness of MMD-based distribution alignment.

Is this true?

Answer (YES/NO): NO